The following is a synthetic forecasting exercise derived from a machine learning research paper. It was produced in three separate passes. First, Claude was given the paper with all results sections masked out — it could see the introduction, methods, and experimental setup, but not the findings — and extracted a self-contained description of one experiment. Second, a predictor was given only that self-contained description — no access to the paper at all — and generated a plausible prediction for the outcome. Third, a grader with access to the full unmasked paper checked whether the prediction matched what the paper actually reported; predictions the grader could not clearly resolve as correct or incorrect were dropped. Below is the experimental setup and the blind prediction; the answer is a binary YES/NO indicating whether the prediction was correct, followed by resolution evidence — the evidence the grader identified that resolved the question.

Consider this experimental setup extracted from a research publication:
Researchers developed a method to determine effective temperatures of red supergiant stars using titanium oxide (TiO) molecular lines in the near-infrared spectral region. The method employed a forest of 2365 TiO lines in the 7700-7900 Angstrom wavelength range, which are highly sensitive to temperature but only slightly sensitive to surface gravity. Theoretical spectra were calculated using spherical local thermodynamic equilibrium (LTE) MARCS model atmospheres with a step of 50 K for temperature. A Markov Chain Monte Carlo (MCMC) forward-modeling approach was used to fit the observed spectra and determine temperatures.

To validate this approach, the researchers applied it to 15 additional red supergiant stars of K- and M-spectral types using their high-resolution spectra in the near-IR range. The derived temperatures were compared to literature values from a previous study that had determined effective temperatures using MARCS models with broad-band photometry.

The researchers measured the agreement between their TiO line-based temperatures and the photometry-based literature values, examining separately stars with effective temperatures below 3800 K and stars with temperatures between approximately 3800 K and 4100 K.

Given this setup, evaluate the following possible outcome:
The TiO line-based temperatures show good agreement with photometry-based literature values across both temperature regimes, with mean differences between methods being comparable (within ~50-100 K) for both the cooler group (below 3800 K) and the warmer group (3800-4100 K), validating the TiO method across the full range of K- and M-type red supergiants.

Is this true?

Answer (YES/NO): NO